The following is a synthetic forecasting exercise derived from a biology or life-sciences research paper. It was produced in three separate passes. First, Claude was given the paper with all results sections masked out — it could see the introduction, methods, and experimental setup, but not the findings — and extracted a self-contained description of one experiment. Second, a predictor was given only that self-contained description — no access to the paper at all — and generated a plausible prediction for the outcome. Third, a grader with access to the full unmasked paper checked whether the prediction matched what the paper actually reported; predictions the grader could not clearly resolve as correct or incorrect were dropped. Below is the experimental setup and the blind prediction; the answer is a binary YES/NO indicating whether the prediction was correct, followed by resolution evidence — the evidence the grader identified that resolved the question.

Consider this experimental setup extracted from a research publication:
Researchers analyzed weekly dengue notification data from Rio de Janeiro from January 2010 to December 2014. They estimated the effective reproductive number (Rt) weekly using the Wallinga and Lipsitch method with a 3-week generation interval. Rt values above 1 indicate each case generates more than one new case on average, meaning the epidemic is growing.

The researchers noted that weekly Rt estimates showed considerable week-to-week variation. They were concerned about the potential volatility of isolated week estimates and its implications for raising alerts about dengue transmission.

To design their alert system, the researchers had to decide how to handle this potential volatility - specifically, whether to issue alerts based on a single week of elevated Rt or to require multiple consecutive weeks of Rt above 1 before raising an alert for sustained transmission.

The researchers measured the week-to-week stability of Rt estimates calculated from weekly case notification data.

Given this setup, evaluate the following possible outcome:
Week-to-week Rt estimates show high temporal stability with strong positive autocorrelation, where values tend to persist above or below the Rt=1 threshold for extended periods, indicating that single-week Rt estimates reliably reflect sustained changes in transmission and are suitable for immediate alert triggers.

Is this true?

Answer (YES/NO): NO